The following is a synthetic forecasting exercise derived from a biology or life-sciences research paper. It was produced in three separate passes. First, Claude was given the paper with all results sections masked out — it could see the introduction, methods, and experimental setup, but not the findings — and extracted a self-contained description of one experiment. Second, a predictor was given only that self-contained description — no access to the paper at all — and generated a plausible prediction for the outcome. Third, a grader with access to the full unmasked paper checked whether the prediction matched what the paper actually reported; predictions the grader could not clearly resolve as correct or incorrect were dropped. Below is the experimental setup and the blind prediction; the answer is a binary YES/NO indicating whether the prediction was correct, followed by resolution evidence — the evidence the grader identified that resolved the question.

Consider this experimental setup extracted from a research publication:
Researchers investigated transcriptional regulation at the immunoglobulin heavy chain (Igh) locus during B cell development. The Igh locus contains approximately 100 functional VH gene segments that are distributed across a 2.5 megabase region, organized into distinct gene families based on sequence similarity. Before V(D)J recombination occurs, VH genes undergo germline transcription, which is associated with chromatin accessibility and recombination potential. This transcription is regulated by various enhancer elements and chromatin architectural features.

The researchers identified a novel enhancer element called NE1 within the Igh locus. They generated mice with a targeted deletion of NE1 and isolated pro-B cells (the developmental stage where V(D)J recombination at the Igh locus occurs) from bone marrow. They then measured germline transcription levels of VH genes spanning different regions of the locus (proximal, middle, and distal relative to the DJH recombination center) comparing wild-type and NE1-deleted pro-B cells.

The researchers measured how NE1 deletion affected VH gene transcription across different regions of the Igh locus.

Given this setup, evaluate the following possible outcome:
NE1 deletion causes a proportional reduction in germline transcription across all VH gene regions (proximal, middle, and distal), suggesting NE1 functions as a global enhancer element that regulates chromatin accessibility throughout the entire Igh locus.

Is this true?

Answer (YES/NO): NO